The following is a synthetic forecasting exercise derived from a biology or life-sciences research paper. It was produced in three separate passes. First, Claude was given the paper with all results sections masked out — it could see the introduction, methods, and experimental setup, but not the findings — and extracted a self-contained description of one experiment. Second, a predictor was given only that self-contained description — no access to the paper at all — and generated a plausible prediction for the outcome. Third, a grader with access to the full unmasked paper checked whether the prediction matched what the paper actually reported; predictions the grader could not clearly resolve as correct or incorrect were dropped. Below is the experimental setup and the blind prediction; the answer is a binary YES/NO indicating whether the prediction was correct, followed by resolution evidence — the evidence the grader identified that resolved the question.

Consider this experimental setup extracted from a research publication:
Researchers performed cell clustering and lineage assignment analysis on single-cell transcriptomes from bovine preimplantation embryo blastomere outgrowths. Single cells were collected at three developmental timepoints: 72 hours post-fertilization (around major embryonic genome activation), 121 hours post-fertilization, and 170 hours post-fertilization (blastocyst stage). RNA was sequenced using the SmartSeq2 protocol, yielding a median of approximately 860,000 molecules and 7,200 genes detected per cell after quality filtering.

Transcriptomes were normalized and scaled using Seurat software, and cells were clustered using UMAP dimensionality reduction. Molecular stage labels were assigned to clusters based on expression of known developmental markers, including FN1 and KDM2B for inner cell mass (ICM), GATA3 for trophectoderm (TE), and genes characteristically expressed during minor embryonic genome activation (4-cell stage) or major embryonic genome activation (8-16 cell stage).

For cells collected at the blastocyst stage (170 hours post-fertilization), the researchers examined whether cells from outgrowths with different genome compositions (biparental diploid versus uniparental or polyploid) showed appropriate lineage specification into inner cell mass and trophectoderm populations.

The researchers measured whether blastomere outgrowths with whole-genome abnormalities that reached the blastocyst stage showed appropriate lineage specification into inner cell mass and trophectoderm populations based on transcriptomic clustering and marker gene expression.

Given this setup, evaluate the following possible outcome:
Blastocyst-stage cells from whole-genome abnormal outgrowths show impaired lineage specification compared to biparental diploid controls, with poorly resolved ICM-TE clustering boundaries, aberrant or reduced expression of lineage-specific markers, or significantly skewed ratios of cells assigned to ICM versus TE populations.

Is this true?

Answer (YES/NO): NO